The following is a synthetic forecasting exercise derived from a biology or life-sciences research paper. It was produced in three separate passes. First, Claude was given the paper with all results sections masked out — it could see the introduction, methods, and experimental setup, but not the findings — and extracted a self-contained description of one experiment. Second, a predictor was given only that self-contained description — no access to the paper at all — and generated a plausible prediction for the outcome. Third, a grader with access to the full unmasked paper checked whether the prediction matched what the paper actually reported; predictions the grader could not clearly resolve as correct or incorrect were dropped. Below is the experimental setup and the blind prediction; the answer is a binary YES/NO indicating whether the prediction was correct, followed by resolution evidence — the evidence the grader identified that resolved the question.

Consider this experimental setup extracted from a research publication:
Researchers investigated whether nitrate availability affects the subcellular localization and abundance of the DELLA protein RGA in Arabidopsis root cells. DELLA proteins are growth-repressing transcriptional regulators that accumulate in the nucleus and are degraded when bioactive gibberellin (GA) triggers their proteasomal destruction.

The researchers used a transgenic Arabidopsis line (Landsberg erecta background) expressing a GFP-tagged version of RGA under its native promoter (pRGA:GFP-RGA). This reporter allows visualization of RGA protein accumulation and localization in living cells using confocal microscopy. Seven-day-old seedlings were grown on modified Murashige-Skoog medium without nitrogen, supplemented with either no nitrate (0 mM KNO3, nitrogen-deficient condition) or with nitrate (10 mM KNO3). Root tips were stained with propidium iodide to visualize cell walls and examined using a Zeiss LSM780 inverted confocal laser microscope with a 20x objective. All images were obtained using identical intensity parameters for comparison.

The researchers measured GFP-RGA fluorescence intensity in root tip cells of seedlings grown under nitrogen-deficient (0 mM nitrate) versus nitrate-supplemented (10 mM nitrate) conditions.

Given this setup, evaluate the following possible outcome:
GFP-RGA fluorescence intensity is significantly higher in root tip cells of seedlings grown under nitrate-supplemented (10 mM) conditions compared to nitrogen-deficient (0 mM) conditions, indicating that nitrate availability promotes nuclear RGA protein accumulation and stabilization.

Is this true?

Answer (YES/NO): NO